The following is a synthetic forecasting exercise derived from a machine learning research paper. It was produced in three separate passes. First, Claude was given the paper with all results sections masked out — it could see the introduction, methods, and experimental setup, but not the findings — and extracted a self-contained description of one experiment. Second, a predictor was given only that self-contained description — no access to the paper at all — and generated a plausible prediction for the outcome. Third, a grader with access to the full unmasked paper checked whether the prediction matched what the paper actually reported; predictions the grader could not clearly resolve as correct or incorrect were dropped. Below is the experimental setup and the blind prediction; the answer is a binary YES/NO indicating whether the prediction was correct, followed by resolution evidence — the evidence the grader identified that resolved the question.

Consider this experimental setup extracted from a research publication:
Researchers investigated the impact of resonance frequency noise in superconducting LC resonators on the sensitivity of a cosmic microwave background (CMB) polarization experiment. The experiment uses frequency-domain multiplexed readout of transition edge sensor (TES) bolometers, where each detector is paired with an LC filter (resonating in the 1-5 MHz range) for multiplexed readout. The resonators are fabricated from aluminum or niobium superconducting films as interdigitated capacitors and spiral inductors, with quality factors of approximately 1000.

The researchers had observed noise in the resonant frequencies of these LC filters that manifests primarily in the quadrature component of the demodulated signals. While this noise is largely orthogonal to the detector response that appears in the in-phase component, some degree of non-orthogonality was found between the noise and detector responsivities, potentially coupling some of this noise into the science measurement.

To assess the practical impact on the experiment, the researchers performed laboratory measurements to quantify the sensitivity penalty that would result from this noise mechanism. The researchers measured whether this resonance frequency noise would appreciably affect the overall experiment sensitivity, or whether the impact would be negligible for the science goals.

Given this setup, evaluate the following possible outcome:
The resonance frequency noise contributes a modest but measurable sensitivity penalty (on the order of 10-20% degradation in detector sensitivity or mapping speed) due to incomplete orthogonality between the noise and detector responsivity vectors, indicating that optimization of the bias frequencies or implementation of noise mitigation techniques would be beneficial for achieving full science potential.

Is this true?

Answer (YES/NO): NO